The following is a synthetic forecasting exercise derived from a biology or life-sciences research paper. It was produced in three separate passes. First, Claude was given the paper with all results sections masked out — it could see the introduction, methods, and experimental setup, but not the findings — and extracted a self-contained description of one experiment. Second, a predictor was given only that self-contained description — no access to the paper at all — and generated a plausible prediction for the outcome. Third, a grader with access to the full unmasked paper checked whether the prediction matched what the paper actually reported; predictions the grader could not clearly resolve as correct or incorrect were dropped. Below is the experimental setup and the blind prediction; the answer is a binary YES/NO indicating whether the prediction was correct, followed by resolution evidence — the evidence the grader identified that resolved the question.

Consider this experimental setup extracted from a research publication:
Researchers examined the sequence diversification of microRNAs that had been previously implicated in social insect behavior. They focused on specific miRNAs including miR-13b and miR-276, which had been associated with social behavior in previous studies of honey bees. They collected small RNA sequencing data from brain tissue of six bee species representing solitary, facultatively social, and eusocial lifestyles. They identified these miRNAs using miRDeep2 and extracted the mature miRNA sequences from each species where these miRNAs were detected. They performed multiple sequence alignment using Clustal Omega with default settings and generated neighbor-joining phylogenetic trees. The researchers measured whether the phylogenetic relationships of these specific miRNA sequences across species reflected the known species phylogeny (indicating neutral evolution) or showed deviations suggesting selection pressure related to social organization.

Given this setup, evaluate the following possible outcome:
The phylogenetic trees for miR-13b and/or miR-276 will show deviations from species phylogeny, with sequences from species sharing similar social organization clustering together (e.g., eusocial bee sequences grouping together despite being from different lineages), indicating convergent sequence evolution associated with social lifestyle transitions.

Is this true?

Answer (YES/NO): NO